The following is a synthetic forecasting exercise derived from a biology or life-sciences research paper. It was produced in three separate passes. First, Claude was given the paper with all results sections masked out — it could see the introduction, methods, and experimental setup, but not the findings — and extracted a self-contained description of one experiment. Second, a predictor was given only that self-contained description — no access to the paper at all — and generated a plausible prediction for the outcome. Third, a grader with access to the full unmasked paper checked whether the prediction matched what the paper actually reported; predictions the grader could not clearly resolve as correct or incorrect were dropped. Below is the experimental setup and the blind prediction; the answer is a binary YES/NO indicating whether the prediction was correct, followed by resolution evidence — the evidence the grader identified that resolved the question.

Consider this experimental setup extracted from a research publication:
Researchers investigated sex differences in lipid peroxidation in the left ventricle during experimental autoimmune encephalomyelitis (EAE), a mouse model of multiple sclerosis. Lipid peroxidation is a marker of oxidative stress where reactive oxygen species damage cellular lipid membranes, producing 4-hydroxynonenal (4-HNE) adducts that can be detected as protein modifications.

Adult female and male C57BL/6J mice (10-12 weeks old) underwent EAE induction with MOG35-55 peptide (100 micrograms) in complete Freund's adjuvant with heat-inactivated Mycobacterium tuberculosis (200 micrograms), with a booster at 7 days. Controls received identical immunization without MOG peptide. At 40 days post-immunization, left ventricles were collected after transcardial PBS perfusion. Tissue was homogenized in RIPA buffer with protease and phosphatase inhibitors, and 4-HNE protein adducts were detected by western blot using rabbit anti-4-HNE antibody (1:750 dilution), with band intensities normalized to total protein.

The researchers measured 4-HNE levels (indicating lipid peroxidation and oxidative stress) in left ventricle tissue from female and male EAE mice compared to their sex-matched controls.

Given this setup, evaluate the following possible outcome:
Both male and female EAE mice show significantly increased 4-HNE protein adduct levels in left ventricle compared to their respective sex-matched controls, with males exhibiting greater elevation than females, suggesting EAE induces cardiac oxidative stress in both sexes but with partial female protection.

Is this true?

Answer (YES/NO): NO